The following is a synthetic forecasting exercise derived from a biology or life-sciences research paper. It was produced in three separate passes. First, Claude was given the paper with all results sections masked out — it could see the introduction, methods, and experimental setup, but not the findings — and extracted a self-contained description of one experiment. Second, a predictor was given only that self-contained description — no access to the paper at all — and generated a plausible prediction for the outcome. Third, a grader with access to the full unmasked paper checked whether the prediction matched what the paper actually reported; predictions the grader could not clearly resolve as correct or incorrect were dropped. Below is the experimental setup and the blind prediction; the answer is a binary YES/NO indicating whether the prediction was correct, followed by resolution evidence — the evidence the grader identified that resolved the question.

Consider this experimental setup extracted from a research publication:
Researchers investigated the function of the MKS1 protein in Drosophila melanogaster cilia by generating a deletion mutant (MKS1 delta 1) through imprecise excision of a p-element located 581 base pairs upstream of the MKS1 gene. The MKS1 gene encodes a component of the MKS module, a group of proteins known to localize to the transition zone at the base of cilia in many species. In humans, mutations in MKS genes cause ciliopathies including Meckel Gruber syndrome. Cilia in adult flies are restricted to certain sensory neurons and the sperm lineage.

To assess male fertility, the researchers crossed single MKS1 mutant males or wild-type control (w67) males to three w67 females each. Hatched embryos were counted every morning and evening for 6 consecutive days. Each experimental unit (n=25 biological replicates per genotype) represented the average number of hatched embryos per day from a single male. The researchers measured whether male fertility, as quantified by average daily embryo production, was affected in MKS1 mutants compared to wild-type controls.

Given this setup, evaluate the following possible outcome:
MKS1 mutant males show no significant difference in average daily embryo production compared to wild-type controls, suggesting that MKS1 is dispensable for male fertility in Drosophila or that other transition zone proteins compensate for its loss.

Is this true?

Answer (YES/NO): YES